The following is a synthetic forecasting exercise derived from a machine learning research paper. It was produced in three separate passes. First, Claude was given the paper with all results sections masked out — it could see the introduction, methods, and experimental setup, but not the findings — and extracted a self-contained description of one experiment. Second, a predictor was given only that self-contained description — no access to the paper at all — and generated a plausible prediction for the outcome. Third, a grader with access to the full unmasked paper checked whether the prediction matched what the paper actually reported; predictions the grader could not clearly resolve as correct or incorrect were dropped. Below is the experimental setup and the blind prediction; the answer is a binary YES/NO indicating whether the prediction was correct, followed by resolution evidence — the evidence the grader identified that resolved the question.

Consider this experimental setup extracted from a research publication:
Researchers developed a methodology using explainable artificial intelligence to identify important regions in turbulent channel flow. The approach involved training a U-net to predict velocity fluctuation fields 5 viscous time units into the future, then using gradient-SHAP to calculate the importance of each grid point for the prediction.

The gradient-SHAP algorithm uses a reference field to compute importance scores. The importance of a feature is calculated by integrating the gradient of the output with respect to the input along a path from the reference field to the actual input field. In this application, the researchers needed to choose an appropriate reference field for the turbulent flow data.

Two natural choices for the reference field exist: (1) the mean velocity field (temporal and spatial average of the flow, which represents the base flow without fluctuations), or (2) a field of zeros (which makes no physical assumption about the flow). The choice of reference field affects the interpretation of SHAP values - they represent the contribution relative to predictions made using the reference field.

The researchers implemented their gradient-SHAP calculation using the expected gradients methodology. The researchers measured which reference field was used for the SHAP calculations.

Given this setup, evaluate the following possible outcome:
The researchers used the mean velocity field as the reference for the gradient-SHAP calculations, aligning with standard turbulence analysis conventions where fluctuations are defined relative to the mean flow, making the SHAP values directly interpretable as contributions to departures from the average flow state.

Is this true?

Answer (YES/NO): YES